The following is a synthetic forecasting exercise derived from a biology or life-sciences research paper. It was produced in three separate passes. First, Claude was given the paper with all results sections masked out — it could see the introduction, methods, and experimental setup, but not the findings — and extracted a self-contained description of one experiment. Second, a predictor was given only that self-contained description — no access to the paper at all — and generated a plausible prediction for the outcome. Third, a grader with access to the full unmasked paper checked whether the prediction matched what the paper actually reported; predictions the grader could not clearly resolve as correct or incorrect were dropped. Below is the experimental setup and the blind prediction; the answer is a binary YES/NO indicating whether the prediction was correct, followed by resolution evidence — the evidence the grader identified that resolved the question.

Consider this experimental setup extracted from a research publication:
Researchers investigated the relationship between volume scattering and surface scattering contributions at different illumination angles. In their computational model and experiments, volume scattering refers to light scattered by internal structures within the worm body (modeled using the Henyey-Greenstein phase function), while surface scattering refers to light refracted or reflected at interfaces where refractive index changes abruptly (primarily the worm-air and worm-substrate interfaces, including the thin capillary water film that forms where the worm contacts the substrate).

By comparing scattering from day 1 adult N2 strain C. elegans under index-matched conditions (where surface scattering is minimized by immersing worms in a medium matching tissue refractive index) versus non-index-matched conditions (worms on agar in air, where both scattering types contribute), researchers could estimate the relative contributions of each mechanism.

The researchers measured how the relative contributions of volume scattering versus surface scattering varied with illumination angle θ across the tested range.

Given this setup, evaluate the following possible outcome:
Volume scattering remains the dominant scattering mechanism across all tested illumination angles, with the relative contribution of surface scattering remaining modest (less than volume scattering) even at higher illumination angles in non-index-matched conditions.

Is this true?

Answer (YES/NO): NO